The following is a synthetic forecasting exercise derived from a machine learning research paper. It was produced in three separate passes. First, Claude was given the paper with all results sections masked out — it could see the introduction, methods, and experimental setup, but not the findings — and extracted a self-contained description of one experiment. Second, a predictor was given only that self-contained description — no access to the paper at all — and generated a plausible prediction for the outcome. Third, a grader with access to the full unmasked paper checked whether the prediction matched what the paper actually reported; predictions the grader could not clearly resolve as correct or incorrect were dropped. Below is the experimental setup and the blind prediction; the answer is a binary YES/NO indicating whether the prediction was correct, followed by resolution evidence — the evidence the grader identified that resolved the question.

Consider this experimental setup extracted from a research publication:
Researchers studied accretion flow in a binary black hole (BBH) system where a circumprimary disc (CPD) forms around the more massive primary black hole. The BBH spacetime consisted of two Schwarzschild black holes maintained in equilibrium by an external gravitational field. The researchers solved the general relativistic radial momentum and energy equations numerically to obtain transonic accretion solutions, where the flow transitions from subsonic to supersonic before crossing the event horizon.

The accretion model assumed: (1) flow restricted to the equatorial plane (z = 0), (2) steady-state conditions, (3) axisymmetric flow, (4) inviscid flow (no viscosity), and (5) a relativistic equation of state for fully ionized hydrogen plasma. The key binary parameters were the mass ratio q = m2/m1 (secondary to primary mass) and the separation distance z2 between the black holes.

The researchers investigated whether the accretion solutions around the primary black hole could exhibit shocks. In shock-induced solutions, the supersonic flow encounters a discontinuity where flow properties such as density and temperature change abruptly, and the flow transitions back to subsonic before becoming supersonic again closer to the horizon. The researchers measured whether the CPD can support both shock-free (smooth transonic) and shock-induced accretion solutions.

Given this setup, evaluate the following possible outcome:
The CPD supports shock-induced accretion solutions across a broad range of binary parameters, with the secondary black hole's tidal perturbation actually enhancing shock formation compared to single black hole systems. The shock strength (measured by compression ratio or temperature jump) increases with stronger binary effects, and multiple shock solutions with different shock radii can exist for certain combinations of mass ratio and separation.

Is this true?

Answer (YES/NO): NO